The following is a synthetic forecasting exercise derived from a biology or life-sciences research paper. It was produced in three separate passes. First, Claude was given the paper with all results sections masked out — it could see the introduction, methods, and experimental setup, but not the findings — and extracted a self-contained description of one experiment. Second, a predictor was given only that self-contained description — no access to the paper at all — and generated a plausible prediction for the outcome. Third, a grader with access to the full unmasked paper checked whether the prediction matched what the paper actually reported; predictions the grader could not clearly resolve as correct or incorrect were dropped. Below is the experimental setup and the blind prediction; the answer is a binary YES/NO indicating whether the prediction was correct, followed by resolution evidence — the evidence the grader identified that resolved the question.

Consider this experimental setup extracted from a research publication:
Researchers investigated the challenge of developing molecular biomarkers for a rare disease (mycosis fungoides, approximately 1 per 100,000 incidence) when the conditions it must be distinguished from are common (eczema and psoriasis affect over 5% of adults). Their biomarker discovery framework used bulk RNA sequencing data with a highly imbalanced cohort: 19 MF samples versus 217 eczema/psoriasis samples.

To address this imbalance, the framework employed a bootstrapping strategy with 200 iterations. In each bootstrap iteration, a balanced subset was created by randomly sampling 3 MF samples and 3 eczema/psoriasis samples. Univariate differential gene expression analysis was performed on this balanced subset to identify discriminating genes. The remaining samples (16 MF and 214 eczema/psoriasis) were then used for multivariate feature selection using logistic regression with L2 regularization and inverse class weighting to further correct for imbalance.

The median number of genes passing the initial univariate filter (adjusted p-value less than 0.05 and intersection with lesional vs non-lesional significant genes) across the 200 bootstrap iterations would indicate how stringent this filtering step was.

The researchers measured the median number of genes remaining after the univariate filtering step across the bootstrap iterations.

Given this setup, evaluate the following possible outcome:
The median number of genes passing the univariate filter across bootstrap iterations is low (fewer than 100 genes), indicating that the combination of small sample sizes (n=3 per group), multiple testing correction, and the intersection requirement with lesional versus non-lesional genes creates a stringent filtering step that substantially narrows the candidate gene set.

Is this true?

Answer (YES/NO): NO